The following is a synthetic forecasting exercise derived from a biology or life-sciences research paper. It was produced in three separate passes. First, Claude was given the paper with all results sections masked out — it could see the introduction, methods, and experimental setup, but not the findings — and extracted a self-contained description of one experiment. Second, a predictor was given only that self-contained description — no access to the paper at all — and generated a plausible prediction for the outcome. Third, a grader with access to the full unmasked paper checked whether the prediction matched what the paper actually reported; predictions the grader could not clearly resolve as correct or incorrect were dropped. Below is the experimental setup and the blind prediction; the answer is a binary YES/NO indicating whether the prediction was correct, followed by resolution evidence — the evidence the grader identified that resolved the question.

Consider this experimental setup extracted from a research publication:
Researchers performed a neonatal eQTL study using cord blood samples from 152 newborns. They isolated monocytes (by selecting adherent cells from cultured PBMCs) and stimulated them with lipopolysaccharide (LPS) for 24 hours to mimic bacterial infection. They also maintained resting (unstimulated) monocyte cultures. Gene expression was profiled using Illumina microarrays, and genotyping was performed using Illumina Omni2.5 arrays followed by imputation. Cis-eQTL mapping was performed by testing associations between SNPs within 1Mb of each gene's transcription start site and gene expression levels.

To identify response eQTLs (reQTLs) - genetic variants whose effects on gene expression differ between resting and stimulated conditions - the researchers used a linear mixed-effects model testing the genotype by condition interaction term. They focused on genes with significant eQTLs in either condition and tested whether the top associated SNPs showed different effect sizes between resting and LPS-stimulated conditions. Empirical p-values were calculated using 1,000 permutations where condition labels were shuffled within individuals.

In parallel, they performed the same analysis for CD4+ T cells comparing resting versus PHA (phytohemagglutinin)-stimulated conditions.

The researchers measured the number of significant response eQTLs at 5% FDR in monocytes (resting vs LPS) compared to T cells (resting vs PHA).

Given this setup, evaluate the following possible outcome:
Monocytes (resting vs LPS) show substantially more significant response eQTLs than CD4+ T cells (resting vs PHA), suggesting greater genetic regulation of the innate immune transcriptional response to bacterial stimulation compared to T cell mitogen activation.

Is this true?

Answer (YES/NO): NO